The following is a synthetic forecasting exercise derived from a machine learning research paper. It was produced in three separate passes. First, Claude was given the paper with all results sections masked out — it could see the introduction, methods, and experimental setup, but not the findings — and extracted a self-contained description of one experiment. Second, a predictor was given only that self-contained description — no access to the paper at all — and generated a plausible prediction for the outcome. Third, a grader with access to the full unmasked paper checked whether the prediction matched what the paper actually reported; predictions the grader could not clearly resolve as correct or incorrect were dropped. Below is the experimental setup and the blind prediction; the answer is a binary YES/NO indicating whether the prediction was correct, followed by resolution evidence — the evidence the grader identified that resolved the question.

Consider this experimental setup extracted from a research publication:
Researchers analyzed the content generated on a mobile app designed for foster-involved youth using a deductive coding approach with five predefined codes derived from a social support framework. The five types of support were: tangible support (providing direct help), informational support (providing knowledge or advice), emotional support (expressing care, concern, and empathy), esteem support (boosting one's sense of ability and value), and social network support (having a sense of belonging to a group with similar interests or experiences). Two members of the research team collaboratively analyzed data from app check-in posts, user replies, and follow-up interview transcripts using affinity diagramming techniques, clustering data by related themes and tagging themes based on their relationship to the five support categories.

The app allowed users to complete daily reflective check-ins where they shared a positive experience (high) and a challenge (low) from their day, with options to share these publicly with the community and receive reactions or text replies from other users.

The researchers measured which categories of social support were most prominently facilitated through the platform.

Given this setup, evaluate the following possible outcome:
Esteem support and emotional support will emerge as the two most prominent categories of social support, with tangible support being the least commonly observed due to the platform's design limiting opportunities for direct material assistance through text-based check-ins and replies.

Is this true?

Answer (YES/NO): NO